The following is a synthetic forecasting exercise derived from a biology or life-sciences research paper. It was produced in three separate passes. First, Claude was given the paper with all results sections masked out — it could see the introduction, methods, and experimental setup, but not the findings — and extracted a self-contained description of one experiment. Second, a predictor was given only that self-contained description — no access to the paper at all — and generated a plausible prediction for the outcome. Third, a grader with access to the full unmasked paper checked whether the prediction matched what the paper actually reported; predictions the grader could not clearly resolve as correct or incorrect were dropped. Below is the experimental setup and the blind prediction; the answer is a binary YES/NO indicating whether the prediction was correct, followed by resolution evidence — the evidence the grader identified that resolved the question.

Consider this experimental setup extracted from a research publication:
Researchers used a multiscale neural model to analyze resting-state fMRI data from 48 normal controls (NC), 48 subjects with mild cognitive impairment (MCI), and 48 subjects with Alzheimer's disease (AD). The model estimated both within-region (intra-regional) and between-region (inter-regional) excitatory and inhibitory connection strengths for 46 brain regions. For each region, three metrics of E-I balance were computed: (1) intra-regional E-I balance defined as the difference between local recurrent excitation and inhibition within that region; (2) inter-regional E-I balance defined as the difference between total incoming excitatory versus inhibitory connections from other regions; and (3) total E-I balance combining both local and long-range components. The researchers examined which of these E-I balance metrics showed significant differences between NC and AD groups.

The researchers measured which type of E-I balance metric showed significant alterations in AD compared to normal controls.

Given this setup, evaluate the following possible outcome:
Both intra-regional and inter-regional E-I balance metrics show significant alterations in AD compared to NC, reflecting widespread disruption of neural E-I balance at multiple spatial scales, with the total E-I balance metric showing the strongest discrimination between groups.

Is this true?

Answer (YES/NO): NO